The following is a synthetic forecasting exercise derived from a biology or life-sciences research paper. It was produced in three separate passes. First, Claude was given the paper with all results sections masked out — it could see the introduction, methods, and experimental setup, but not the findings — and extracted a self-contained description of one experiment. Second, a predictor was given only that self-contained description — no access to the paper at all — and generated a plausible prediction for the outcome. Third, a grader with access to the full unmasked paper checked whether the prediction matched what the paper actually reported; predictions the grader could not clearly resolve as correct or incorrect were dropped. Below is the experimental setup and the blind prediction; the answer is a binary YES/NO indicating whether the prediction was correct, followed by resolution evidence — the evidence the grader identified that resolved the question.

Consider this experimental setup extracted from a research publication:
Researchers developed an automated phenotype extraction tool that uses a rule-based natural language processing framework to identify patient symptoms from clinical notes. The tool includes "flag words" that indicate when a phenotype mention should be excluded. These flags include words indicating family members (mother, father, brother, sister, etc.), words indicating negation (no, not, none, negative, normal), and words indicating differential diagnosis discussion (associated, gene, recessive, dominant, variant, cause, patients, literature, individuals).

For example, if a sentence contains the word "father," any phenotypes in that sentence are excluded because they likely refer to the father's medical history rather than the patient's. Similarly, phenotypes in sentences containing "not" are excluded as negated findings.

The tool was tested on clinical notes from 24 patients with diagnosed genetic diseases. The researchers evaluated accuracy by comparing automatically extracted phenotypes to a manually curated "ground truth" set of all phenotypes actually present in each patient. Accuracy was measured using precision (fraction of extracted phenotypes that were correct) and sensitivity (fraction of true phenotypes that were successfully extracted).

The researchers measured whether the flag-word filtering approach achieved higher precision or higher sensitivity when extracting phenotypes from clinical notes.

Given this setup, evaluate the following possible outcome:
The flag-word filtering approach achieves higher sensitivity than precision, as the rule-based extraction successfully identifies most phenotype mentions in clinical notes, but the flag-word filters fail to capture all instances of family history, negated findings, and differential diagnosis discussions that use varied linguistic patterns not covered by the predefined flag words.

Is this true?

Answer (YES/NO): YES